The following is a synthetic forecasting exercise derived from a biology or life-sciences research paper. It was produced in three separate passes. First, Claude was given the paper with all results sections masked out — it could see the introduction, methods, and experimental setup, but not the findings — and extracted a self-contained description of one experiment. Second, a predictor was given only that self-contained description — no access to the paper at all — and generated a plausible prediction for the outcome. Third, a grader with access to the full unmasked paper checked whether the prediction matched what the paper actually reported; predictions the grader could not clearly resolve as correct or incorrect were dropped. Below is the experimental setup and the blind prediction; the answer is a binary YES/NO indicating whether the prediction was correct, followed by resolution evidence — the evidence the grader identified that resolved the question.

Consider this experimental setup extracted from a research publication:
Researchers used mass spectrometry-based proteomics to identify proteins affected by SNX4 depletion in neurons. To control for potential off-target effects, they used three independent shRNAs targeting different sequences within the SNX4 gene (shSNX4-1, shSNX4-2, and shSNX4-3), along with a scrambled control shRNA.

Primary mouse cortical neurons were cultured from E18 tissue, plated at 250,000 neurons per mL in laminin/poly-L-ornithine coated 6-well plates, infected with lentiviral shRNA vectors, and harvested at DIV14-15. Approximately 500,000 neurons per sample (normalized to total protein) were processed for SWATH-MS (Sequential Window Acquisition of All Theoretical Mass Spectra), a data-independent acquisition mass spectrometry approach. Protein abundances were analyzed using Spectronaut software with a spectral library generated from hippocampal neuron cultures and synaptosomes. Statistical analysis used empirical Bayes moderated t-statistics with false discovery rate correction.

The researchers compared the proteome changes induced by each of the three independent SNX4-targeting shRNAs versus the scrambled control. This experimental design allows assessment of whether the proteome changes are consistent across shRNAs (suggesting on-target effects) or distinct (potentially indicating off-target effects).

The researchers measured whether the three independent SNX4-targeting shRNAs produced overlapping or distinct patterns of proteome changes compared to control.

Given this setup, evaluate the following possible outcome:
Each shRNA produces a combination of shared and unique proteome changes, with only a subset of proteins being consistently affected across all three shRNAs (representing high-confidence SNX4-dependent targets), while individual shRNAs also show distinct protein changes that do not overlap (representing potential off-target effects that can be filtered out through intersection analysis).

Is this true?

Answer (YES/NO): YES